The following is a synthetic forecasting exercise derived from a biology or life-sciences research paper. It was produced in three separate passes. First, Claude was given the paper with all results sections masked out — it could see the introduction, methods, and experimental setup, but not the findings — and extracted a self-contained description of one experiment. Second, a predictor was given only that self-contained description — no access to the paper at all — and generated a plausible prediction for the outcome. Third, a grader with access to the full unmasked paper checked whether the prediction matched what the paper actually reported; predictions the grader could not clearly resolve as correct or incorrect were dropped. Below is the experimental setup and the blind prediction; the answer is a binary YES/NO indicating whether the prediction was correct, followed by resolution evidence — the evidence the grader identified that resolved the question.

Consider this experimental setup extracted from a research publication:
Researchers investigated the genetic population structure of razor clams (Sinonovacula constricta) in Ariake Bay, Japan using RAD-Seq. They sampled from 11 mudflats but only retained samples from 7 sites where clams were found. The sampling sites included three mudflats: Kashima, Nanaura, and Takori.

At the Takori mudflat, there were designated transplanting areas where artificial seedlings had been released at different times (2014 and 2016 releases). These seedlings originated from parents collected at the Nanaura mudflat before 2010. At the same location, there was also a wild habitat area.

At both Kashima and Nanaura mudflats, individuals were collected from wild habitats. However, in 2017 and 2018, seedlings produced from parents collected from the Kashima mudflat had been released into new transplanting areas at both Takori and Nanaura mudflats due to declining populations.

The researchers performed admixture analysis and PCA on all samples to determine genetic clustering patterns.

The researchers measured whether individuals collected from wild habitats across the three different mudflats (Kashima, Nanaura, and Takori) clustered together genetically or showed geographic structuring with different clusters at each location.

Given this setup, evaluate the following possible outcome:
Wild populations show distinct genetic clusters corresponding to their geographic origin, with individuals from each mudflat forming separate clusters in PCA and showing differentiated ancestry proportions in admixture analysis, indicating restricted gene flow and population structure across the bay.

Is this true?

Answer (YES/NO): NO